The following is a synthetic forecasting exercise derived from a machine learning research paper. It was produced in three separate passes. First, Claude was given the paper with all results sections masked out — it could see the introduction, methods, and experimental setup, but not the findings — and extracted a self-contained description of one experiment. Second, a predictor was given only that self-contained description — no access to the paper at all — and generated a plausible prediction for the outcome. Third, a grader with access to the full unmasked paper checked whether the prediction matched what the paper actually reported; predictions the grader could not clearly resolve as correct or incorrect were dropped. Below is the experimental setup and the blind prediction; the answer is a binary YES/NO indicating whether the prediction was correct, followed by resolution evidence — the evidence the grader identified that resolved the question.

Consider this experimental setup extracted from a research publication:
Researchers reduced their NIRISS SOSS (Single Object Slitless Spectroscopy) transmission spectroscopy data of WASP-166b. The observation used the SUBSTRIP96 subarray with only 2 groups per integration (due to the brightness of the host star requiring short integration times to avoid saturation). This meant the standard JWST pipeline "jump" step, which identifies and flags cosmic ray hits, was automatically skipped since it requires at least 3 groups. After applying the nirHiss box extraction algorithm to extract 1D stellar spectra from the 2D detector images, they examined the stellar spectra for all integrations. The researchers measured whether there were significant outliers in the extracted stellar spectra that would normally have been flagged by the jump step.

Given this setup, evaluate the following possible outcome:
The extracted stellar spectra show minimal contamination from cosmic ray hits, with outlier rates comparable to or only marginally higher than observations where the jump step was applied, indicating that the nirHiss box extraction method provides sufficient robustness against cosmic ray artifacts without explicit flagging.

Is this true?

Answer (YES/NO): NO